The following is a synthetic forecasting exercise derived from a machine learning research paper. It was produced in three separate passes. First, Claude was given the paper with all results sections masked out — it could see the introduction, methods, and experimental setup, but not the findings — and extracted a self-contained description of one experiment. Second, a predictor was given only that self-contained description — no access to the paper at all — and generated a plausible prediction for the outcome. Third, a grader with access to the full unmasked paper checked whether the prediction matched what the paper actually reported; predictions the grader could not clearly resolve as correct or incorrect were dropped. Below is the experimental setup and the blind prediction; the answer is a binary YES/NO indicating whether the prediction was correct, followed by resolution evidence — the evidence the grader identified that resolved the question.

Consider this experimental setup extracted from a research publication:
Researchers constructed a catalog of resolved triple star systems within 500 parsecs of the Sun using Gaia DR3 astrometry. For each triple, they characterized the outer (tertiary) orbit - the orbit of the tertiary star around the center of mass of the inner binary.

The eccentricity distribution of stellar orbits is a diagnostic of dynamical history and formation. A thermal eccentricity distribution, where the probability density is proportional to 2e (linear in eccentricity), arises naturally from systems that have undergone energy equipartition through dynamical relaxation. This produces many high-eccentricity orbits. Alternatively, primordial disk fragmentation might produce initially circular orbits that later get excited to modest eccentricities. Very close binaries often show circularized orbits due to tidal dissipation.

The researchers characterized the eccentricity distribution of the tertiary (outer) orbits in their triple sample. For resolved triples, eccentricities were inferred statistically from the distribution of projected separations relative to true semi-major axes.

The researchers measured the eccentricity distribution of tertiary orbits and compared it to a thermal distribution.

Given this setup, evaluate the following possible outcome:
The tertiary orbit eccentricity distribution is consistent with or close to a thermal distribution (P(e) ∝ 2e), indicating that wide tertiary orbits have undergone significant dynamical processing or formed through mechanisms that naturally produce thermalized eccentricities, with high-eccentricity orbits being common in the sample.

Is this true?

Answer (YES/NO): NO